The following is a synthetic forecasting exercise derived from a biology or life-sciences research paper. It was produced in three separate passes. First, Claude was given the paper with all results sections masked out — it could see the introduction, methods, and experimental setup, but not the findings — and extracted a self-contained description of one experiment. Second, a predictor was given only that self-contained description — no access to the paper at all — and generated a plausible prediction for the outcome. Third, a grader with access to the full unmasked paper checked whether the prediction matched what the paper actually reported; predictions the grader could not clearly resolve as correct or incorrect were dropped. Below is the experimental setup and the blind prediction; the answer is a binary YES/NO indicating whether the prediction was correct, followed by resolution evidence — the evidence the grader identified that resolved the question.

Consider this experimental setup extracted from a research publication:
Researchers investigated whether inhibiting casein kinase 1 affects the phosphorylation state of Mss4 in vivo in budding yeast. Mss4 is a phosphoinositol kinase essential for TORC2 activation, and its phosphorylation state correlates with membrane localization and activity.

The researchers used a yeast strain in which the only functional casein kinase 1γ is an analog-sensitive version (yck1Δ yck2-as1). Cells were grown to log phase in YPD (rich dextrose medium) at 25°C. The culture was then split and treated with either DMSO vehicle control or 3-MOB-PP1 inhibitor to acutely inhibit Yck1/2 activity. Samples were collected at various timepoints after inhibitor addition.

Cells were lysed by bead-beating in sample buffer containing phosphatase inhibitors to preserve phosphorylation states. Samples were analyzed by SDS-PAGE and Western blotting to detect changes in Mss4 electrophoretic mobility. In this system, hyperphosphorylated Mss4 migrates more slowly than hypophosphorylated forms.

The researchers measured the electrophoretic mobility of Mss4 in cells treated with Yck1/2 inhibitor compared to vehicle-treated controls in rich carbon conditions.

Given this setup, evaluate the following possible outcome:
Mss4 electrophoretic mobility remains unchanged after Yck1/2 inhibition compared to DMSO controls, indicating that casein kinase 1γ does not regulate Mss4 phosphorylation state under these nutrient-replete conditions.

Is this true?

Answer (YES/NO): NO